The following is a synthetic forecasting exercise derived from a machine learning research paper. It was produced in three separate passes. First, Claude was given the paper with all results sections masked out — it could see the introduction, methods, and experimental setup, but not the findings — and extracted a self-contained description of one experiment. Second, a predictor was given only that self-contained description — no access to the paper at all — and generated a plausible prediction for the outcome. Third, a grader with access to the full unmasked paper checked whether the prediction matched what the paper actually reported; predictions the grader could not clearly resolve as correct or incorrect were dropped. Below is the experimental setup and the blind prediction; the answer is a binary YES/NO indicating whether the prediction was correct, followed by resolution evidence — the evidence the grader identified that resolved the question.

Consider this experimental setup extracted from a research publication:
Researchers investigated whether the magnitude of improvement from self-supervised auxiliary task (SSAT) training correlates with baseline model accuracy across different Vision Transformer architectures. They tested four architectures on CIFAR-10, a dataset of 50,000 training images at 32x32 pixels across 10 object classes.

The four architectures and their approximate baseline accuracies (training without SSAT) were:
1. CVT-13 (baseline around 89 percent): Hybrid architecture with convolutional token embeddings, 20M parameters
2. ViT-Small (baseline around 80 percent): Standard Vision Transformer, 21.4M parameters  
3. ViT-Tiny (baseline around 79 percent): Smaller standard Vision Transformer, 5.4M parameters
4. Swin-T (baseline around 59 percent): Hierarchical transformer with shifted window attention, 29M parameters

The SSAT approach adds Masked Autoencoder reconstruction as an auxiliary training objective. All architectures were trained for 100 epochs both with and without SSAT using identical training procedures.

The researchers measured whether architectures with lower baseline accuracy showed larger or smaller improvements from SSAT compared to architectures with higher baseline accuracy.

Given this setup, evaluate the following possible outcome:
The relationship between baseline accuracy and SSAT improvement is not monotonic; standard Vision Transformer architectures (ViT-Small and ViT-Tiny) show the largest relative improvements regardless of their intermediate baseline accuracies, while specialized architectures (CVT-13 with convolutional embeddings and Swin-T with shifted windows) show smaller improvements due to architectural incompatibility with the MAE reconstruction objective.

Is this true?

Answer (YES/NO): NO